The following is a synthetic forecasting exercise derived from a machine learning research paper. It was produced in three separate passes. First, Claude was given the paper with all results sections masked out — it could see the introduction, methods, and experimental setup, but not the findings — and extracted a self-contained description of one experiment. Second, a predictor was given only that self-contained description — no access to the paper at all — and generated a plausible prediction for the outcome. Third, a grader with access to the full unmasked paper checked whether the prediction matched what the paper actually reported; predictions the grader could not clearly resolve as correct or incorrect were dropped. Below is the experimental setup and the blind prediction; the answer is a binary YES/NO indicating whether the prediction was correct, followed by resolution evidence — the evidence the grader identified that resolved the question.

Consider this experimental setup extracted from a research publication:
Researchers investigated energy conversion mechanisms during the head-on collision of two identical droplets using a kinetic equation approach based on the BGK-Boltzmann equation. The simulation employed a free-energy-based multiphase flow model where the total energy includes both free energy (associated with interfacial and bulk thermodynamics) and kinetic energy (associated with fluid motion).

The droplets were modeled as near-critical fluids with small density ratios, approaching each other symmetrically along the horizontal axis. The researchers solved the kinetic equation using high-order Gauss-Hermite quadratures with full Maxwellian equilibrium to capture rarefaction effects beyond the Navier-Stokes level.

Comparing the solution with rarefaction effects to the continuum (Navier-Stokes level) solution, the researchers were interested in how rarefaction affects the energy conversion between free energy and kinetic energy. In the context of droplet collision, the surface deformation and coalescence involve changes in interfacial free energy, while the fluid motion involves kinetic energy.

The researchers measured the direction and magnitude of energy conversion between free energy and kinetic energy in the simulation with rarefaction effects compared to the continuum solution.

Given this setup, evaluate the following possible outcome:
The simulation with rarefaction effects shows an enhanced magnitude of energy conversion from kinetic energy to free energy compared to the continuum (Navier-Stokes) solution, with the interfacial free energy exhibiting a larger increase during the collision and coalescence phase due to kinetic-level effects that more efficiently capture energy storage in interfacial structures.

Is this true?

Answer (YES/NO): NO